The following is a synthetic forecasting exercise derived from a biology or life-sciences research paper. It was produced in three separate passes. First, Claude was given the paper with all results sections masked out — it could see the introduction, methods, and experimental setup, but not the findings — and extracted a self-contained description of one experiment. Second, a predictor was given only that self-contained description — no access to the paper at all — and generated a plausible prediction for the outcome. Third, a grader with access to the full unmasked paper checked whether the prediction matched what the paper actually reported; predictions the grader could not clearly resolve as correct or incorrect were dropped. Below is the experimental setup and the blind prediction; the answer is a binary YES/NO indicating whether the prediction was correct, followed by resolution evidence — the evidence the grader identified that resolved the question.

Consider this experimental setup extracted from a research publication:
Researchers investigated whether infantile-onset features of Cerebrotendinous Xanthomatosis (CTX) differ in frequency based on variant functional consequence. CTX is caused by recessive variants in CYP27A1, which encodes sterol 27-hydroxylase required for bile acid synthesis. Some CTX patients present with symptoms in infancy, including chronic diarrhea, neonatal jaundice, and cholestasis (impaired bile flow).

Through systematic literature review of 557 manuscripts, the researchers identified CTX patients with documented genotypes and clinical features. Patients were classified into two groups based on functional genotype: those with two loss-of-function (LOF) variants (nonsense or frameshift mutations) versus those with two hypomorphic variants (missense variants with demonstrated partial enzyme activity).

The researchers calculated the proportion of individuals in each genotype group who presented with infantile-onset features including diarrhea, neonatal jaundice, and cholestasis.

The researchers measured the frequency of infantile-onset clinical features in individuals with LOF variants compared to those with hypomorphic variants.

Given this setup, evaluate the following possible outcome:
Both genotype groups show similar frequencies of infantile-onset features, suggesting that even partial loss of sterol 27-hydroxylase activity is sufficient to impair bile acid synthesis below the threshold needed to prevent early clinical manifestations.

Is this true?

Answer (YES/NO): NO